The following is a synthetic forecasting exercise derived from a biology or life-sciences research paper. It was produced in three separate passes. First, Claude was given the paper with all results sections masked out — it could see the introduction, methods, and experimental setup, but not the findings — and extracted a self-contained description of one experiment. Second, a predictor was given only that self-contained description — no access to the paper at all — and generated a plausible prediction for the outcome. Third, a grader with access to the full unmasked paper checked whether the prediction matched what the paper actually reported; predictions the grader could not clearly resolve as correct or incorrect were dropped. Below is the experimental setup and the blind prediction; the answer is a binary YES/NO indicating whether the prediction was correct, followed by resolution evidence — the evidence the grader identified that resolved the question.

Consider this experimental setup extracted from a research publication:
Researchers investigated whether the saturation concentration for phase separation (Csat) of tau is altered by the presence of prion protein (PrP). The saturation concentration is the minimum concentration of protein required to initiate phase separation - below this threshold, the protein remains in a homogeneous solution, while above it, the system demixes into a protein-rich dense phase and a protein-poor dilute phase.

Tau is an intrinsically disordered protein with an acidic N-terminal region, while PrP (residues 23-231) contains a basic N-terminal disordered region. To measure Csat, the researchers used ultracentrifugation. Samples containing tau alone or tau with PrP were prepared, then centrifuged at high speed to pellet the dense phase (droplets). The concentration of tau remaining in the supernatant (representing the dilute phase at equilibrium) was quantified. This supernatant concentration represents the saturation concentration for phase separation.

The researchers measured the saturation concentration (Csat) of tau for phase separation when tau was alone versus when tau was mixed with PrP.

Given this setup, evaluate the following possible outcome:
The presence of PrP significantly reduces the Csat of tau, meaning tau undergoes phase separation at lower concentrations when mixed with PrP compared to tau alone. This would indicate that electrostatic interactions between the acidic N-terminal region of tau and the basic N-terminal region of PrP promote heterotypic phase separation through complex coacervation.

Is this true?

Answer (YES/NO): YES